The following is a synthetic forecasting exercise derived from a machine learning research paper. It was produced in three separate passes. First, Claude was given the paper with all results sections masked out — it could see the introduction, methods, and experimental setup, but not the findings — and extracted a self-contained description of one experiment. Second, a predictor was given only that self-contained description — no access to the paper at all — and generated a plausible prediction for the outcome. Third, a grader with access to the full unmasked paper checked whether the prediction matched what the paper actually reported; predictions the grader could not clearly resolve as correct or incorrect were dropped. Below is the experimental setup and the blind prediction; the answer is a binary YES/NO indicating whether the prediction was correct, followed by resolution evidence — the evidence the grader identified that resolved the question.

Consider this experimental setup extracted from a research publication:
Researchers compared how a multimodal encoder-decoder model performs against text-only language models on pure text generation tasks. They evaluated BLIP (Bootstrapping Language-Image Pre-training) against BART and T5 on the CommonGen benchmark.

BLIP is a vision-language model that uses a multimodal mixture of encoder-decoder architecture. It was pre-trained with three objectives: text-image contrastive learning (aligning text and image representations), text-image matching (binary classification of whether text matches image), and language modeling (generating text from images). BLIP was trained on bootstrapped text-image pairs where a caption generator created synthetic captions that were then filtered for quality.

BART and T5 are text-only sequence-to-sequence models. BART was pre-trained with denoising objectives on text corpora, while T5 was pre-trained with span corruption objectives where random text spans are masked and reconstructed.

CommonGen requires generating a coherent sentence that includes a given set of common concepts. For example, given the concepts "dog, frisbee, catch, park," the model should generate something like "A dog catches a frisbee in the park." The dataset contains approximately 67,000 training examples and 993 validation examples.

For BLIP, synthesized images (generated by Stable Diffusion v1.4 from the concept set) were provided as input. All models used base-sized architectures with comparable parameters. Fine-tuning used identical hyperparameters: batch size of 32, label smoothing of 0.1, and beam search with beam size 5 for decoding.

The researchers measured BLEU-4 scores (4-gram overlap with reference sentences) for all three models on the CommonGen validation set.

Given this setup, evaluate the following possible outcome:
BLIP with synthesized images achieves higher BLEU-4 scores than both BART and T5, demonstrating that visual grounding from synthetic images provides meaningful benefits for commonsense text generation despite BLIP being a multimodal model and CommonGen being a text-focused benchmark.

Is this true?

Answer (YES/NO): NO